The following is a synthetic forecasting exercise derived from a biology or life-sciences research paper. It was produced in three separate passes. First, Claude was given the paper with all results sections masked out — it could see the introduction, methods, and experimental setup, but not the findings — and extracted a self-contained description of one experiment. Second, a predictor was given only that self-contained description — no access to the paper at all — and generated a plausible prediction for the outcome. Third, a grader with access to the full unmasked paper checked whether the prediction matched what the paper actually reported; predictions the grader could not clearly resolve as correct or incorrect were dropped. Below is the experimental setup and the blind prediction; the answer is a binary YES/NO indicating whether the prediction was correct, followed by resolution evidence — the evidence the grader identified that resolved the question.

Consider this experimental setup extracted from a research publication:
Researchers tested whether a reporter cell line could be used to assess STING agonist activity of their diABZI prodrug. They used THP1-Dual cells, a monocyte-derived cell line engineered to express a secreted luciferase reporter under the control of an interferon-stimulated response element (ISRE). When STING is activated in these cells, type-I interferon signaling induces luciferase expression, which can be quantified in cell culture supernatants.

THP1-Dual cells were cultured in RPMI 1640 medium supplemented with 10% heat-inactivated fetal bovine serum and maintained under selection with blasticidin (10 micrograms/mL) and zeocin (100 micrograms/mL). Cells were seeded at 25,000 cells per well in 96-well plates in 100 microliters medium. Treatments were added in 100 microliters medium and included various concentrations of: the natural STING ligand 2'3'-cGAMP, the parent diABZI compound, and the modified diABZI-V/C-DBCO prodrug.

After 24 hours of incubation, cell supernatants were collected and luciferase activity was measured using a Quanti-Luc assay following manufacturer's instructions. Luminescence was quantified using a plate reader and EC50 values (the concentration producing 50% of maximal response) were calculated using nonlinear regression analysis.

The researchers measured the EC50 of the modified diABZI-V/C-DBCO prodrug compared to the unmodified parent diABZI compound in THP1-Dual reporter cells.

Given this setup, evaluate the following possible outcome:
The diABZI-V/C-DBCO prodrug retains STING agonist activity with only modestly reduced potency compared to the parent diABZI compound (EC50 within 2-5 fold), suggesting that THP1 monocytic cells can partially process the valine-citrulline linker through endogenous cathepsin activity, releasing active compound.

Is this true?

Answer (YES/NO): NO